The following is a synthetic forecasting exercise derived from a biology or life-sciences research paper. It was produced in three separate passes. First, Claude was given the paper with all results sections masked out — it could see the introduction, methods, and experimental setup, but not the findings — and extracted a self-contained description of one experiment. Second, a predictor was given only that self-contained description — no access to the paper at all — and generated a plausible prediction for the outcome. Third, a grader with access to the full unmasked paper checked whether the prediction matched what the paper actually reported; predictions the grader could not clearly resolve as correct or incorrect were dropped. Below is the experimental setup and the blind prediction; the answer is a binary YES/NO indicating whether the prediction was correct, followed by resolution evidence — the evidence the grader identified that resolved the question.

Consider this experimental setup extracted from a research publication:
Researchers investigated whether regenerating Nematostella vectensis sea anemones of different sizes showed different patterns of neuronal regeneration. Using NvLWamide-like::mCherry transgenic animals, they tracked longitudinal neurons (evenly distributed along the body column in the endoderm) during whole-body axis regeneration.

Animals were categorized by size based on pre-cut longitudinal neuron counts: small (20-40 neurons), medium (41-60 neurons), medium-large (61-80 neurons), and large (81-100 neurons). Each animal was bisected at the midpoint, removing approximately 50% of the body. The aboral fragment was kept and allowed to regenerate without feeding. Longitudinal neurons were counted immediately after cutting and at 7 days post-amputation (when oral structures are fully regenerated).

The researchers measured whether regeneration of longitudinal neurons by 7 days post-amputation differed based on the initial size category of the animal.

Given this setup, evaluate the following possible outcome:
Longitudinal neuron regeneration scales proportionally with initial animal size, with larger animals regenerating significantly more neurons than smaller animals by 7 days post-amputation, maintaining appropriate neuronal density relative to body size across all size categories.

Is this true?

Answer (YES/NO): NO